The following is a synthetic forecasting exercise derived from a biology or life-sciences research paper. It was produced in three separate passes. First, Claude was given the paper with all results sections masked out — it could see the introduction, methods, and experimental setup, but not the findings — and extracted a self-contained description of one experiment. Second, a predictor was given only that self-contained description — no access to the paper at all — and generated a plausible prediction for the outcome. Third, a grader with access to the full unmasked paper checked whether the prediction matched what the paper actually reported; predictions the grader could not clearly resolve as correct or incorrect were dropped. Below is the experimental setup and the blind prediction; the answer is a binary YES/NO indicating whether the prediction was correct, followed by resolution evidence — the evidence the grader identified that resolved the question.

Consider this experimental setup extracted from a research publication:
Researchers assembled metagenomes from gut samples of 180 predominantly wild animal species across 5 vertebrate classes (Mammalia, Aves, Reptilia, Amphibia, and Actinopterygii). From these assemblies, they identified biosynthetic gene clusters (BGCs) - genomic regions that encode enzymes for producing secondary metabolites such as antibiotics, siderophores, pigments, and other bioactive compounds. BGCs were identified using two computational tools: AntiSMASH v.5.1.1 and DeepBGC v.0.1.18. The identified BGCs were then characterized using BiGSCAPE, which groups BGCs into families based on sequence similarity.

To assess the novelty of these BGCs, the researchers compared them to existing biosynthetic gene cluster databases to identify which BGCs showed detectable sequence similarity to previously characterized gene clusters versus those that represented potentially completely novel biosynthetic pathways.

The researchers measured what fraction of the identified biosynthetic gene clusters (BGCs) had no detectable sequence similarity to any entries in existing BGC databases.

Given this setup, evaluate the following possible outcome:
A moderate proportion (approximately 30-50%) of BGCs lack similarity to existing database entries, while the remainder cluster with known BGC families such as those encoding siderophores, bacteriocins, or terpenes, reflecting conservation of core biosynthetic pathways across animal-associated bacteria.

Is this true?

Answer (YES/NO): NO